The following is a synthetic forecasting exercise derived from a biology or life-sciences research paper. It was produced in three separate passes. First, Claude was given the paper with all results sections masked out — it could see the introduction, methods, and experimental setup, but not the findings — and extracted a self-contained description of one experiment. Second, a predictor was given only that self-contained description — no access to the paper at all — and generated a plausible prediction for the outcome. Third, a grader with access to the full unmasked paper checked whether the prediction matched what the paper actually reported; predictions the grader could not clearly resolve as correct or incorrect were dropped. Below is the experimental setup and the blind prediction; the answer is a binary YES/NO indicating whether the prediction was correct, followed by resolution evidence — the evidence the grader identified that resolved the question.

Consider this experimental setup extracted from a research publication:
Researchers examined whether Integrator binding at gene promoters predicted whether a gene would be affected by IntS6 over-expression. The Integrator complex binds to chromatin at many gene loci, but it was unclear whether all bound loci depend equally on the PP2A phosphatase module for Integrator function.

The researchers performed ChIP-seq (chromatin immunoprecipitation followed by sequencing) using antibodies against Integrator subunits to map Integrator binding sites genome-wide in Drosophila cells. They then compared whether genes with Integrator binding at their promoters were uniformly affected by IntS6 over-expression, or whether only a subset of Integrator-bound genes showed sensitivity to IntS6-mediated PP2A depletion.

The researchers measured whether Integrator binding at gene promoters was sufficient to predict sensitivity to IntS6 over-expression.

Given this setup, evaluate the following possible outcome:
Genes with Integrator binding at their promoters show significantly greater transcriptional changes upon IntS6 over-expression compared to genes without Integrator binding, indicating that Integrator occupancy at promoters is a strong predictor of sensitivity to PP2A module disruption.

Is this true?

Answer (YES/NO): NO